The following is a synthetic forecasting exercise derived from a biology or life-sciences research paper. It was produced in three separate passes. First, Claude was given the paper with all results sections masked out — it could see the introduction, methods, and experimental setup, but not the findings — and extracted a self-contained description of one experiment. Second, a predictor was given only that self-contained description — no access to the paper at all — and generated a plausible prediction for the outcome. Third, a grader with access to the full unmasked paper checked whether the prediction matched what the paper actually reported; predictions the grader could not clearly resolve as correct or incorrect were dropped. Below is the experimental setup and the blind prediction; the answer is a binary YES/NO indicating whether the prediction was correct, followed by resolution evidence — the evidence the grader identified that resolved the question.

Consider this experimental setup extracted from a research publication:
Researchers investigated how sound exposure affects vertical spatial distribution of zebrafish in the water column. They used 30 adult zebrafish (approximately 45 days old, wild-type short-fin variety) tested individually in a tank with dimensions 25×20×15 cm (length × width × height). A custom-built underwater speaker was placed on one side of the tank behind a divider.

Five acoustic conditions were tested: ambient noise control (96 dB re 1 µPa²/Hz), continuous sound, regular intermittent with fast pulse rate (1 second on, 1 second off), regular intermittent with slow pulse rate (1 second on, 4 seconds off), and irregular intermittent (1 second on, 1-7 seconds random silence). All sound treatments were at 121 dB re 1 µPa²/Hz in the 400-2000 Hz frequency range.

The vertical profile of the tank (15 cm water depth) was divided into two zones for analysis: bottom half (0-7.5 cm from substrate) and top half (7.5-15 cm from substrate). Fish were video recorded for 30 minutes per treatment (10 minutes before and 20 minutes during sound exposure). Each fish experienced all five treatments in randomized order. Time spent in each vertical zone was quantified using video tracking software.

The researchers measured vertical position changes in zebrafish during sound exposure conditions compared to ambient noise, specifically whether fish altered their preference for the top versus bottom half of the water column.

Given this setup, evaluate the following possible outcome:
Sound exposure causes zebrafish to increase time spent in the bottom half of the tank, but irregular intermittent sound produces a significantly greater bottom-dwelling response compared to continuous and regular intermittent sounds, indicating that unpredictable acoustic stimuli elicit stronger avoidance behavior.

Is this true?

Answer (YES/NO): NO